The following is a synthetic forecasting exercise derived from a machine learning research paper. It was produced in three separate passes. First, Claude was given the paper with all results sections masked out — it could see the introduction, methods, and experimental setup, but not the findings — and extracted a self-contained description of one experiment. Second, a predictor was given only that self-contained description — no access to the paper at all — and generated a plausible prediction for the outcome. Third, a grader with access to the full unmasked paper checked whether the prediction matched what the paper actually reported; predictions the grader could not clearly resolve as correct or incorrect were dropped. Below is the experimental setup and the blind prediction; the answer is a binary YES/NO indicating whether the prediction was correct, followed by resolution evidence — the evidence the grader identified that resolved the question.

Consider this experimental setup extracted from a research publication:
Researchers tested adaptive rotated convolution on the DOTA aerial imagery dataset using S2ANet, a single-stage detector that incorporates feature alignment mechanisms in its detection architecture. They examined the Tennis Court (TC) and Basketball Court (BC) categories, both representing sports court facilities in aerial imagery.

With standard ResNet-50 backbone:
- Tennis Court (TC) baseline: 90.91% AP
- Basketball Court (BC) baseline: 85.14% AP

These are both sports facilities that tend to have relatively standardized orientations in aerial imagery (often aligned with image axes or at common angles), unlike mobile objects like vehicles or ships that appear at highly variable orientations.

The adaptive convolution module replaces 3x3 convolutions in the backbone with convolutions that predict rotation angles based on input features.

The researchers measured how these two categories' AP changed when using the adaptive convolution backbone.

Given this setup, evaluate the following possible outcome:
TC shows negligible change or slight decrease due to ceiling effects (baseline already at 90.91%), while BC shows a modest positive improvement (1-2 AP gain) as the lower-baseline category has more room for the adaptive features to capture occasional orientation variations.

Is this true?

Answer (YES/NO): NO